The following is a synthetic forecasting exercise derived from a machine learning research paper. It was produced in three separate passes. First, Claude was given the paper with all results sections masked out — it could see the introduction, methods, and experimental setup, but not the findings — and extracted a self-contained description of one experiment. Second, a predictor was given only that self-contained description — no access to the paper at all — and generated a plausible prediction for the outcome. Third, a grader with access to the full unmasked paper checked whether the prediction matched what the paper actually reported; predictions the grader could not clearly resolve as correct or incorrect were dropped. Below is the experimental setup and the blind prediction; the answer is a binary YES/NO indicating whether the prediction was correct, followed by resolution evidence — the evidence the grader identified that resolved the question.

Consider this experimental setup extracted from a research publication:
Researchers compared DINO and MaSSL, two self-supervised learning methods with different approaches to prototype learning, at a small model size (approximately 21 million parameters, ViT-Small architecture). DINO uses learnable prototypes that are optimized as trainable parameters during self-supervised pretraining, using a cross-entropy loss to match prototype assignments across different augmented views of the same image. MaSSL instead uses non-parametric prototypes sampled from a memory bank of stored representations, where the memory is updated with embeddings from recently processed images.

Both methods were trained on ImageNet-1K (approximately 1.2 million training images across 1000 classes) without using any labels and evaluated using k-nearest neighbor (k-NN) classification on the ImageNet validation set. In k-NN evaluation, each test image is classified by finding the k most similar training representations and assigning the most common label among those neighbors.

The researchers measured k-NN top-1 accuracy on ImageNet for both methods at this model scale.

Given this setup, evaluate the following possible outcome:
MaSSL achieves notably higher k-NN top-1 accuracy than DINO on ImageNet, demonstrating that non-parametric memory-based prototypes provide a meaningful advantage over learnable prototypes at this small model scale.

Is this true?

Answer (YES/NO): NO